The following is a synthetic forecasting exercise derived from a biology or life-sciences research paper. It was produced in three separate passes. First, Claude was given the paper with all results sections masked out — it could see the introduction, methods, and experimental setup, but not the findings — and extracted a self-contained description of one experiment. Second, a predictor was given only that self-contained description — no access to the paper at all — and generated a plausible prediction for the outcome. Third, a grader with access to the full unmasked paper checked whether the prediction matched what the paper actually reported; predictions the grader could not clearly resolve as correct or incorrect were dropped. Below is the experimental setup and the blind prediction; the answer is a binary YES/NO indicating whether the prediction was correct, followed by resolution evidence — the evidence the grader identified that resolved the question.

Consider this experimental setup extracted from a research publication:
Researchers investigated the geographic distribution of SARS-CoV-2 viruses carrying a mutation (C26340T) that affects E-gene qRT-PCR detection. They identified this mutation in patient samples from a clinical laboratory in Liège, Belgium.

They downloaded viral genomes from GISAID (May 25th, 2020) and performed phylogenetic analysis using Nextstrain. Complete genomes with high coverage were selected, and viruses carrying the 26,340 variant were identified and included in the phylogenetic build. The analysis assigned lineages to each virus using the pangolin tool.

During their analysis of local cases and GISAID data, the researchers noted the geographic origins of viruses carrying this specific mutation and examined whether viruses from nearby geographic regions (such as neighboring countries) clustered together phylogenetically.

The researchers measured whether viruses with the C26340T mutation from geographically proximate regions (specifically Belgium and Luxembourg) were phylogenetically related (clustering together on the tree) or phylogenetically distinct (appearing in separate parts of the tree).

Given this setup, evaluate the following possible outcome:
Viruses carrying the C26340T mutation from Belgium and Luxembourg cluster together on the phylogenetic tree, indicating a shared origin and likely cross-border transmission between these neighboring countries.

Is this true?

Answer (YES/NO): YES